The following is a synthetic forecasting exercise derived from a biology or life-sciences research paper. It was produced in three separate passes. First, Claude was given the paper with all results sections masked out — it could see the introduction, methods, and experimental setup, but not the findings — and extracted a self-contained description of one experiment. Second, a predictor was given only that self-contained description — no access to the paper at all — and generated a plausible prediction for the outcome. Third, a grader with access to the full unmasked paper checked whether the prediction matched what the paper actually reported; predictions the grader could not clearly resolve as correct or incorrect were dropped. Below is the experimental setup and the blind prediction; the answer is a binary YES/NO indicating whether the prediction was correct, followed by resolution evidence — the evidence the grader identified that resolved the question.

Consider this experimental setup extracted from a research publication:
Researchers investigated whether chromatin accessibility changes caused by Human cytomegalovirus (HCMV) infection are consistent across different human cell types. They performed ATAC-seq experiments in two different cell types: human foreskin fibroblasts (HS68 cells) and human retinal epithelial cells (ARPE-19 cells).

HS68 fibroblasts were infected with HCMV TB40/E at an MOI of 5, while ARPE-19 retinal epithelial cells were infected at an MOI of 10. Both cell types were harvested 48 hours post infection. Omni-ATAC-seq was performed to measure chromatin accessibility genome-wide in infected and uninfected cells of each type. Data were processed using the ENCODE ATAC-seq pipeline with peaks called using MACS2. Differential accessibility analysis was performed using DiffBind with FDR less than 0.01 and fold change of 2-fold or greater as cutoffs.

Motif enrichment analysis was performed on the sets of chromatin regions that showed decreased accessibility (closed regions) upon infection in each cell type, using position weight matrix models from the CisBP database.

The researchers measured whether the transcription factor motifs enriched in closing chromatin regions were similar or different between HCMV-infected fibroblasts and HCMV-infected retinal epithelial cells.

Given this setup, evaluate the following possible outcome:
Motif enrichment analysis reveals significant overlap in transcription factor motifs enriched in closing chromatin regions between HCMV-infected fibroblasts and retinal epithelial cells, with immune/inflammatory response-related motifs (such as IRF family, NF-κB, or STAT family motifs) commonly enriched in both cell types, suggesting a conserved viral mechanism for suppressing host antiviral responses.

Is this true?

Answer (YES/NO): NO